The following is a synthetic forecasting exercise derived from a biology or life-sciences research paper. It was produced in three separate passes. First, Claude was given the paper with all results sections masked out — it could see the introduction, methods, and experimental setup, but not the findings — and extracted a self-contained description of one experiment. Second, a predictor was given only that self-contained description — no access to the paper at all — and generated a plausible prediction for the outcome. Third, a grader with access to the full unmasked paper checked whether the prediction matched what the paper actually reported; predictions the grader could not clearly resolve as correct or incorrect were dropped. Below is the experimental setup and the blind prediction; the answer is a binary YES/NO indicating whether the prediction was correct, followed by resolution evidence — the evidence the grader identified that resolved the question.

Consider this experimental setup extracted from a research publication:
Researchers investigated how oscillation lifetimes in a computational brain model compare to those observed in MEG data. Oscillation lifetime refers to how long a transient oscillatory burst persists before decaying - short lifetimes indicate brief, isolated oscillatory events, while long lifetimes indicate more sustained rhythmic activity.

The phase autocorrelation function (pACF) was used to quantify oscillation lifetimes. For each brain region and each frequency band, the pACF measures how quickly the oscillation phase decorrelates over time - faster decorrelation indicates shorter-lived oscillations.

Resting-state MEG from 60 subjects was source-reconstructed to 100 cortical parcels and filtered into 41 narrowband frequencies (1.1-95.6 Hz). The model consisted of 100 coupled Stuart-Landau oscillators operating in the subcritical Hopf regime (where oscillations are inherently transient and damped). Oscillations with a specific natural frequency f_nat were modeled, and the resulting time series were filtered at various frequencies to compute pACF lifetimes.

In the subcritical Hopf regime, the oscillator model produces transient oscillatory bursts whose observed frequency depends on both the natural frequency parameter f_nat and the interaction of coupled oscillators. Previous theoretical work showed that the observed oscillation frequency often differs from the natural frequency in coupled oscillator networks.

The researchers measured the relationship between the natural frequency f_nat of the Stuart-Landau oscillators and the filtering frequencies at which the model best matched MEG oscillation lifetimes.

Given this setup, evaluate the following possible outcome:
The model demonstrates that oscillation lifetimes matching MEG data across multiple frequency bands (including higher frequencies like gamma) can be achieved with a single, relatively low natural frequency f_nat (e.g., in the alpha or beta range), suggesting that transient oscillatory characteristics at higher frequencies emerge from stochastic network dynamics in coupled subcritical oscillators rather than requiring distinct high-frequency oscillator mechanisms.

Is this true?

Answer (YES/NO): NO